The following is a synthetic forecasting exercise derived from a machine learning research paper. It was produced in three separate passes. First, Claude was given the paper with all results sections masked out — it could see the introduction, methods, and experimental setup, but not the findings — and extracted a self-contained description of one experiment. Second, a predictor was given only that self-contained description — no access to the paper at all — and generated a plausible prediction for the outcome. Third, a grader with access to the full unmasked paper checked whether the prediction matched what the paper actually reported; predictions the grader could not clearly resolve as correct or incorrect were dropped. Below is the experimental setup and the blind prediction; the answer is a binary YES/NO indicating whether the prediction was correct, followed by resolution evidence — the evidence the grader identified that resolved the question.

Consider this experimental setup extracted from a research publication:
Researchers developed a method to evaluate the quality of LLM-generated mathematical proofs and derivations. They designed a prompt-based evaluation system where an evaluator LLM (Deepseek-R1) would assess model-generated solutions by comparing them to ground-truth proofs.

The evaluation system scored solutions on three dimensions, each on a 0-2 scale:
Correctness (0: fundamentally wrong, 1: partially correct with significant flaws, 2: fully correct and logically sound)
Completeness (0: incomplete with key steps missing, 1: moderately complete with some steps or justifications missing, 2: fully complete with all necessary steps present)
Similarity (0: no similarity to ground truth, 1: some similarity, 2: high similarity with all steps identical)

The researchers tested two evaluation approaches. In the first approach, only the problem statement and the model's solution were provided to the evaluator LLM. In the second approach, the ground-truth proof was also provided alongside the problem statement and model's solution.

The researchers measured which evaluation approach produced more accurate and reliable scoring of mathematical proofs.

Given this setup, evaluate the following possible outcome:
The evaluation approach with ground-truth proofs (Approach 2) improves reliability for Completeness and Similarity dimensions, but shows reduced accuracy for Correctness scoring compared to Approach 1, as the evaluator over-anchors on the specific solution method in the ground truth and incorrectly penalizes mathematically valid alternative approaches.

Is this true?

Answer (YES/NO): NO